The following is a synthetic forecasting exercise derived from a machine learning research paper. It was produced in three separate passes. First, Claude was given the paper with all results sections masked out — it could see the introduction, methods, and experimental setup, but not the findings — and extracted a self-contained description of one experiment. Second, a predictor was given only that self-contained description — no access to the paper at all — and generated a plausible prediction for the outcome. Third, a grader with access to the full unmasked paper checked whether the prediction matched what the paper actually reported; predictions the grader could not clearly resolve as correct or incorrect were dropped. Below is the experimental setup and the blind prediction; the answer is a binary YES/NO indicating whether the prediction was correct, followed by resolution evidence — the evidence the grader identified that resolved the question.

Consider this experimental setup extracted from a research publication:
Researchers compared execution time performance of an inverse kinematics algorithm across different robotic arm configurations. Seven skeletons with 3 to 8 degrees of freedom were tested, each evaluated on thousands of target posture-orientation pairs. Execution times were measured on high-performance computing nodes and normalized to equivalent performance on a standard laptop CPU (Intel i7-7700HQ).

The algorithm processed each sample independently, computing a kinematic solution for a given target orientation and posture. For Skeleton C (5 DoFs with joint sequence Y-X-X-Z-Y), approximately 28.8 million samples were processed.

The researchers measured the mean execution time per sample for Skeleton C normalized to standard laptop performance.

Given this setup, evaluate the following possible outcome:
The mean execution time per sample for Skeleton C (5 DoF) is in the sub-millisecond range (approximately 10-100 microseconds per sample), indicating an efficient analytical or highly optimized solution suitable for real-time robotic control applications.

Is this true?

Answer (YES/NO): NO